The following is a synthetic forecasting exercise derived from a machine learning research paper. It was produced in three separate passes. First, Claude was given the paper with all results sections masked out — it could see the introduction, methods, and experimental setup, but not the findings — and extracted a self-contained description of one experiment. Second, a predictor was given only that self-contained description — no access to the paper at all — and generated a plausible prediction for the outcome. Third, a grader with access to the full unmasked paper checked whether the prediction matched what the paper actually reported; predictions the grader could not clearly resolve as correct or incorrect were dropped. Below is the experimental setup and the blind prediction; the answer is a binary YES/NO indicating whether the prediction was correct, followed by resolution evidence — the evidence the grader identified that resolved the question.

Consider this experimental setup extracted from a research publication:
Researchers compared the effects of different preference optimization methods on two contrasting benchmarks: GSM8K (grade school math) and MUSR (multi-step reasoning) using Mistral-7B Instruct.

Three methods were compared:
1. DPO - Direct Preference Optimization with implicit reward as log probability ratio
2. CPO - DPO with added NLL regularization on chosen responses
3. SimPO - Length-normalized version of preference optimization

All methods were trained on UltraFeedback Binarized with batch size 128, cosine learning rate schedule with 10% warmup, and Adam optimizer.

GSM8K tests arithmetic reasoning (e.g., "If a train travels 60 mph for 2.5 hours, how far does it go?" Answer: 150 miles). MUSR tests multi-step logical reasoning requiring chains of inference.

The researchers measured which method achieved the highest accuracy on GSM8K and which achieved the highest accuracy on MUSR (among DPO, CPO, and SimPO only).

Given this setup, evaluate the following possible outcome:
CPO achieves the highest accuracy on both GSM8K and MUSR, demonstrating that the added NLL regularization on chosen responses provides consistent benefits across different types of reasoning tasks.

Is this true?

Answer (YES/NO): NO